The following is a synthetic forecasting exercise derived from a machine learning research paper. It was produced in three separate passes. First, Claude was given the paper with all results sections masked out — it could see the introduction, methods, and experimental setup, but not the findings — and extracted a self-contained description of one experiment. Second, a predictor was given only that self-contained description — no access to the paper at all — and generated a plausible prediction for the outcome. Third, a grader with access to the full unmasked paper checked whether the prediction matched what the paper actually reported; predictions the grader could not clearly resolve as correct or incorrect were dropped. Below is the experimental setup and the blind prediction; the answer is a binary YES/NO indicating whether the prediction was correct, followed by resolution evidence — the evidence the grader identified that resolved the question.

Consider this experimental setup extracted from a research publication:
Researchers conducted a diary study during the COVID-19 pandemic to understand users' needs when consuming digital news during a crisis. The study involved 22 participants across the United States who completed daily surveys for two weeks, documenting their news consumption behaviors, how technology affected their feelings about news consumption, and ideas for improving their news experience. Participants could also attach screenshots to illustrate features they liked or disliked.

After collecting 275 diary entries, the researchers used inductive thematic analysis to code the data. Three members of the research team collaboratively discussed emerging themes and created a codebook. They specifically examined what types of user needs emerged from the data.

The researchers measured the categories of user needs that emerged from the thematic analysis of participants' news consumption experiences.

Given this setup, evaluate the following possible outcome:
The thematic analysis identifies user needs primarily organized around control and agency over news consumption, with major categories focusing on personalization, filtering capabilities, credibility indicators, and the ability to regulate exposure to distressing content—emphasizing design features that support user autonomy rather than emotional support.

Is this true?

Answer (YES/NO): NO